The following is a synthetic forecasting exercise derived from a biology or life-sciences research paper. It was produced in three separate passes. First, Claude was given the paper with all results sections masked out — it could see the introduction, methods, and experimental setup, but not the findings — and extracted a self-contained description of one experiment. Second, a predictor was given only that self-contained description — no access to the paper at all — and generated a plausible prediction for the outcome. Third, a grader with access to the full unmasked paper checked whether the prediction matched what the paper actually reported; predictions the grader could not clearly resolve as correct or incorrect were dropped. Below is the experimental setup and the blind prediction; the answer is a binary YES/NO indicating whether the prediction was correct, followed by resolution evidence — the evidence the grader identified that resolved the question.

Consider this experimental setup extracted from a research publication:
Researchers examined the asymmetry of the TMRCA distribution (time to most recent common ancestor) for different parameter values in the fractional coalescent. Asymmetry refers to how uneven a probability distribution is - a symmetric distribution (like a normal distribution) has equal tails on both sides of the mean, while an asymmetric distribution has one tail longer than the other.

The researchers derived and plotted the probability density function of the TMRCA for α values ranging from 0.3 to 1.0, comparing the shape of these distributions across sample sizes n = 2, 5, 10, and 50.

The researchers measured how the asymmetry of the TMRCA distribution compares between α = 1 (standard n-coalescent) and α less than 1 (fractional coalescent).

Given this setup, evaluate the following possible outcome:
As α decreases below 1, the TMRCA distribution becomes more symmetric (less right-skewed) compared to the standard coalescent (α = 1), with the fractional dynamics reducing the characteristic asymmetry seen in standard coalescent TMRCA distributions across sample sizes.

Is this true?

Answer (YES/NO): NO